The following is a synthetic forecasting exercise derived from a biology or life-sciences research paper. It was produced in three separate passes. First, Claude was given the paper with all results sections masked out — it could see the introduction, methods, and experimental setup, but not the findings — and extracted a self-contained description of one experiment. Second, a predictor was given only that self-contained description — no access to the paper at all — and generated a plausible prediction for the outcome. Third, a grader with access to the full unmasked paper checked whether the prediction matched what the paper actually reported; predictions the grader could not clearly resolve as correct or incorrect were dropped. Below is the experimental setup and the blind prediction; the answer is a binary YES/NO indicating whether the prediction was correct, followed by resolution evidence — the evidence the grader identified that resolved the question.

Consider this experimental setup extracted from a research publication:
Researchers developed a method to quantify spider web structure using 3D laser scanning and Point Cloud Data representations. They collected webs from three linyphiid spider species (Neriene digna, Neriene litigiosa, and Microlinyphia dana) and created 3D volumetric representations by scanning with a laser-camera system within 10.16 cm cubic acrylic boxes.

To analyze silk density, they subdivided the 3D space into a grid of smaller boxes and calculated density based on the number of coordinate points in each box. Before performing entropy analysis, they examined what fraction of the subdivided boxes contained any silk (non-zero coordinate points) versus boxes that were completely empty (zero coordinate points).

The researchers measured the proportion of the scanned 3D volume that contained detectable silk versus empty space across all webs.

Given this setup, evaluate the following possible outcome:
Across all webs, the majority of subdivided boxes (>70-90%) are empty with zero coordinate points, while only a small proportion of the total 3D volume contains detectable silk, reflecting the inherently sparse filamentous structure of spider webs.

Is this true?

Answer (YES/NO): NO